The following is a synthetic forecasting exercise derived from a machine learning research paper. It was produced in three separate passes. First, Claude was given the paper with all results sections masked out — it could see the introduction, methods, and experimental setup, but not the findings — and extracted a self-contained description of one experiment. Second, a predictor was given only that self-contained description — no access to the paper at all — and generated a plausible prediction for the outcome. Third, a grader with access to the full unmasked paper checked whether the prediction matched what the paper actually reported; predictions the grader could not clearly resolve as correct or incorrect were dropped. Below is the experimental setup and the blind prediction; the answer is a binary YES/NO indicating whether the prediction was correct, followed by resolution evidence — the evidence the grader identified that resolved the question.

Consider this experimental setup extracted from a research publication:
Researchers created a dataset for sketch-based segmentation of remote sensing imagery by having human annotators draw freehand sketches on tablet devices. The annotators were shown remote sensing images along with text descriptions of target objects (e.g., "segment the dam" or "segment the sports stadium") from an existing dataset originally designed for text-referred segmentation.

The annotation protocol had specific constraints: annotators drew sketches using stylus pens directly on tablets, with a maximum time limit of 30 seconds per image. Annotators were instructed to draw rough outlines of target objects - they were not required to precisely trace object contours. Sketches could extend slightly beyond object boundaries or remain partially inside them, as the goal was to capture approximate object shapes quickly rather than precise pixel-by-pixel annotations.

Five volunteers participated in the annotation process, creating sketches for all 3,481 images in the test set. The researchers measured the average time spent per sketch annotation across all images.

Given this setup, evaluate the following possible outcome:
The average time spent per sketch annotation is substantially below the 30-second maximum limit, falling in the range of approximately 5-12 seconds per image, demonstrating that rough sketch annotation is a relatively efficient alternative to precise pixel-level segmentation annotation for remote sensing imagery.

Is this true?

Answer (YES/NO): NO